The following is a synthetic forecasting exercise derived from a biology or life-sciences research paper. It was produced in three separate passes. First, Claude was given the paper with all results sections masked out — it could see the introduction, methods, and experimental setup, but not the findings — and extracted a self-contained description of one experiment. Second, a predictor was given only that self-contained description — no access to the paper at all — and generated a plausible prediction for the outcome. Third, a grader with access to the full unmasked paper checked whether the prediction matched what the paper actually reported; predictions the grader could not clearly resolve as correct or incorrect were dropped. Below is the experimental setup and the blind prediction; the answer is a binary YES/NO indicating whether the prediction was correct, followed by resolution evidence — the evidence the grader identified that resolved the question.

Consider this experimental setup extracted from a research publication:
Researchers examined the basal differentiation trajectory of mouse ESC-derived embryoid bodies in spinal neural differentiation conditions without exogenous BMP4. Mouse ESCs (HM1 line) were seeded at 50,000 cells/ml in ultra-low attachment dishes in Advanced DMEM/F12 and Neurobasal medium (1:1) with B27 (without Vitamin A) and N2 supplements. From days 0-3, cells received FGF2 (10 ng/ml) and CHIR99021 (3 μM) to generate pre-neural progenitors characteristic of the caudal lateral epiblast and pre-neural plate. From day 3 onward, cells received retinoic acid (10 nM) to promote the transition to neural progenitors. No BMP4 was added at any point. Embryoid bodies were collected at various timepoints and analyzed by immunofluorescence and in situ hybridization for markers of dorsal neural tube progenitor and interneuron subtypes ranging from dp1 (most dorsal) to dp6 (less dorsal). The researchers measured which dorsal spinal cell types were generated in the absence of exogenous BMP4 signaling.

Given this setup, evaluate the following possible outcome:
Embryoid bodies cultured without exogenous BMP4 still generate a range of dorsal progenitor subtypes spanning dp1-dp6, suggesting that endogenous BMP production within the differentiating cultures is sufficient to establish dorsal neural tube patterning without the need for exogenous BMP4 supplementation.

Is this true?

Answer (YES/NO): NO